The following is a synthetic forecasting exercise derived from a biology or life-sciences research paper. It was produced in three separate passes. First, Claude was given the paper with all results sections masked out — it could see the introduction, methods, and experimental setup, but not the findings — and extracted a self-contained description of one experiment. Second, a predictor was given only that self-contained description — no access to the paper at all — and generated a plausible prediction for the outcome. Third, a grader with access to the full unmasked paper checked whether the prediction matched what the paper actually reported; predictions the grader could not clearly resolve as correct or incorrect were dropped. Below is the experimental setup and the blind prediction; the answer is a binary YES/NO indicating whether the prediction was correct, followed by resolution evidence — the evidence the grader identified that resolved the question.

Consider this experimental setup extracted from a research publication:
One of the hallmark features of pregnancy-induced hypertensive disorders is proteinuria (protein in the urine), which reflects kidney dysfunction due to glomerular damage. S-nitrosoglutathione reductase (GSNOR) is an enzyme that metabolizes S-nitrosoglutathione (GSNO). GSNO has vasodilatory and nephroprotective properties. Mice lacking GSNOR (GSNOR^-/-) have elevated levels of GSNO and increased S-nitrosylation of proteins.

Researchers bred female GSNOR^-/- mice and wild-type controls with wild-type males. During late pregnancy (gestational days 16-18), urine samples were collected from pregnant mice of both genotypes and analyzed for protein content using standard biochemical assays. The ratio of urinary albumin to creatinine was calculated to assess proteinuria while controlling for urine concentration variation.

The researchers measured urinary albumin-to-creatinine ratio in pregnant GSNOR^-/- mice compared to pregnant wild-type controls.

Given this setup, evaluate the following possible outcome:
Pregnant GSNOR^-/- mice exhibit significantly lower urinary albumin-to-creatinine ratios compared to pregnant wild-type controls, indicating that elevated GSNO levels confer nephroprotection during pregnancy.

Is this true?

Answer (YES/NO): NO